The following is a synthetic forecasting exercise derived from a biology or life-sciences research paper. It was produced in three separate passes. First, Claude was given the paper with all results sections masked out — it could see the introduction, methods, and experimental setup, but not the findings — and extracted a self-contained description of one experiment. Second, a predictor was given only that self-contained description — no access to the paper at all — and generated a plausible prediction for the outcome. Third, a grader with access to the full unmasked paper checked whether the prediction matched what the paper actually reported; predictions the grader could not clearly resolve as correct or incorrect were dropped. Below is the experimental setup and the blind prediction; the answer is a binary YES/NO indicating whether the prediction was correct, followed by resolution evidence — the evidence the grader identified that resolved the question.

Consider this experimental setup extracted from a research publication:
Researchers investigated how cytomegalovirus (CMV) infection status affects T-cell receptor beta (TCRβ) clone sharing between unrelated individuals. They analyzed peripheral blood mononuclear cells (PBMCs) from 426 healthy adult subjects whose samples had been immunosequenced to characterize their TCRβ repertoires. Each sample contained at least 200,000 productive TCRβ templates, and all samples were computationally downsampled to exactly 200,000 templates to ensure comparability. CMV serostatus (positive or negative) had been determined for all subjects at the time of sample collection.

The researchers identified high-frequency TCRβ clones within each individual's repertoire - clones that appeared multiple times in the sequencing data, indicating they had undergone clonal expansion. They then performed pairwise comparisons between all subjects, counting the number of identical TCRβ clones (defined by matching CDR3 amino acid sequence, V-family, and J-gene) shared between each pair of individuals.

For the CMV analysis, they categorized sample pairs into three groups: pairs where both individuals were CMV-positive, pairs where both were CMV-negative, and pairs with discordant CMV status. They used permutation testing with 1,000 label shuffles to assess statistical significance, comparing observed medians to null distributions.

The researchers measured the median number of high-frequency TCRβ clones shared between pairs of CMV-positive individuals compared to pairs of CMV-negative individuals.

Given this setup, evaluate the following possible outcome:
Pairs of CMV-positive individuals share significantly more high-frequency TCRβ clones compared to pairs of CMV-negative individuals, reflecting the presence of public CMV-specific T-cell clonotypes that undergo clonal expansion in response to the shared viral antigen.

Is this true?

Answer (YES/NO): NO